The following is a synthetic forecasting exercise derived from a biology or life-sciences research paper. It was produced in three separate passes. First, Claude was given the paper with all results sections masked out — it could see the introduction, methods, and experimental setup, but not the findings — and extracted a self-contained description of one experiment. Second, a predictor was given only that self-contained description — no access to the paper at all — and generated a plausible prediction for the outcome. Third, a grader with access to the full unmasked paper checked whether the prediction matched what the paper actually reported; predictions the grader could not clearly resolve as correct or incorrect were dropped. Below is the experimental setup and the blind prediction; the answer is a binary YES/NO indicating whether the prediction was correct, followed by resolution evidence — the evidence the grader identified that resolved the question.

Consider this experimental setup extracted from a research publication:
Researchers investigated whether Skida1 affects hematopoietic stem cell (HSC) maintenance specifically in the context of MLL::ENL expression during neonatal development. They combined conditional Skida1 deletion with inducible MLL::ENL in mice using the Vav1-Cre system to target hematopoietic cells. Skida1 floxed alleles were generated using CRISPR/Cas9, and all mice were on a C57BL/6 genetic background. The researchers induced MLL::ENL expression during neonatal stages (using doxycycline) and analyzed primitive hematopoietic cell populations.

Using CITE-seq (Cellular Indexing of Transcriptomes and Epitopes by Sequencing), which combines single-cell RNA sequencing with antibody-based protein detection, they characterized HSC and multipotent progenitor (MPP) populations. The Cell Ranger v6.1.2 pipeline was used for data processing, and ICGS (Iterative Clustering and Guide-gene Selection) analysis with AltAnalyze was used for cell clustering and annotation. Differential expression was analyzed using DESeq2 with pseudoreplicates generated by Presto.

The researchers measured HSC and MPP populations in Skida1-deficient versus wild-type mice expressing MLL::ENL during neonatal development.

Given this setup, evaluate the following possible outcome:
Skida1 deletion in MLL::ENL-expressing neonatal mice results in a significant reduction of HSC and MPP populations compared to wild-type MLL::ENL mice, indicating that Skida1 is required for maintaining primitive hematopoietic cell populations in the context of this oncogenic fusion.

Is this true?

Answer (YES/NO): YES